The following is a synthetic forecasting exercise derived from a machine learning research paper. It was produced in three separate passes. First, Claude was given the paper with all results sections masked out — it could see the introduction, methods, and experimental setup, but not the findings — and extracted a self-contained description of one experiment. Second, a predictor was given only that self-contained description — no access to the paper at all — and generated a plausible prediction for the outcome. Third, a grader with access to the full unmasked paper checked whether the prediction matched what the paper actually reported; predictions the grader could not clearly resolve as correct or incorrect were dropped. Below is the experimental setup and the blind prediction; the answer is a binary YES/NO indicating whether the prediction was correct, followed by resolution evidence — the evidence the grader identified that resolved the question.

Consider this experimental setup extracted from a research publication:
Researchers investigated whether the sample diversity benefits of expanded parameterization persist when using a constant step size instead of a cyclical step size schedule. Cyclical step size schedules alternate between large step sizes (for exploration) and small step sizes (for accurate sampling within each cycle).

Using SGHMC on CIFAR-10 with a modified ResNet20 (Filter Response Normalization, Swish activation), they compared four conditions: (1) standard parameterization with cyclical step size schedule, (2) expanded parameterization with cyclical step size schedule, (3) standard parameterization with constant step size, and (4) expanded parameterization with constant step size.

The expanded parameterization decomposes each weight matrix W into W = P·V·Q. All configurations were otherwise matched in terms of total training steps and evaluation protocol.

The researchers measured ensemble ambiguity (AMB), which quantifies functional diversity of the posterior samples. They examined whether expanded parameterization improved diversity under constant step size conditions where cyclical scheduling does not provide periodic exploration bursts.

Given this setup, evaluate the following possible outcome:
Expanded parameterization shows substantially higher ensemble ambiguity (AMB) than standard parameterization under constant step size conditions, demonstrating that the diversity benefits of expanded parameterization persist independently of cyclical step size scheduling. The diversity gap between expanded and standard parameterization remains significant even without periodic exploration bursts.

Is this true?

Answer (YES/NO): YES